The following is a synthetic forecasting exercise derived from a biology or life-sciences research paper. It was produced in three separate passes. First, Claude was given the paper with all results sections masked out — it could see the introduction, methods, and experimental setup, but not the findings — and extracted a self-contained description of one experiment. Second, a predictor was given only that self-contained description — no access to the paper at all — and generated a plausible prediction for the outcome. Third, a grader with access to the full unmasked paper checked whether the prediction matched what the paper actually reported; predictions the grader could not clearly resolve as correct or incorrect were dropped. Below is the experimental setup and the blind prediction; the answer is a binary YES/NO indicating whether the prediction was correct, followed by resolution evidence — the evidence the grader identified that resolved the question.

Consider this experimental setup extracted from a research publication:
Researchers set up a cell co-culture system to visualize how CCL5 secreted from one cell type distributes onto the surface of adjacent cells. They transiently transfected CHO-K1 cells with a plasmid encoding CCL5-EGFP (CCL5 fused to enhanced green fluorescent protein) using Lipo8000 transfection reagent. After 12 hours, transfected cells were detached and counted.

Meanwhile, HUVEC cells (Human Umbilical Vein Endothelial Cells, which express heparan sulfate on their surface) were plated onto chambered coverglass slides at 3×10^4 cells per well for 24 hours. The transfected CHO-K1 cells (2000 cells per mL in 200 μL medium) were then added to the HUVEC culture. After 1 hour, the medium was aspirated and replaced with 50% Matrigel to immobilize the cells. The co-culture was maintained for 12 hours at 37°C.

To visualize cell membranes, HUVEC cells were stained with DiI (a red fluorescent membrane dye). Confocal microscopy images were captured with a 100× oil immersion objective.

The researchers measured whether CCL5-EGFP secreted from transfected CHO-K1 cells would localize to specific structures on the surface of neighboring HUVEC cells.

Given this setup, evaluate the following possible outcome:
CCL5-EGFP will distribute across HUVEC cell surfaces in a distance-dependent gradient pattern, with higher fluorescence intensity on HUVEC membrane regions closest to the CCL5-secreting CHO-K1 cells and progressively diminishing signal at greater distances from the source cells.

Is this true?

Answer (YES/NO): YES